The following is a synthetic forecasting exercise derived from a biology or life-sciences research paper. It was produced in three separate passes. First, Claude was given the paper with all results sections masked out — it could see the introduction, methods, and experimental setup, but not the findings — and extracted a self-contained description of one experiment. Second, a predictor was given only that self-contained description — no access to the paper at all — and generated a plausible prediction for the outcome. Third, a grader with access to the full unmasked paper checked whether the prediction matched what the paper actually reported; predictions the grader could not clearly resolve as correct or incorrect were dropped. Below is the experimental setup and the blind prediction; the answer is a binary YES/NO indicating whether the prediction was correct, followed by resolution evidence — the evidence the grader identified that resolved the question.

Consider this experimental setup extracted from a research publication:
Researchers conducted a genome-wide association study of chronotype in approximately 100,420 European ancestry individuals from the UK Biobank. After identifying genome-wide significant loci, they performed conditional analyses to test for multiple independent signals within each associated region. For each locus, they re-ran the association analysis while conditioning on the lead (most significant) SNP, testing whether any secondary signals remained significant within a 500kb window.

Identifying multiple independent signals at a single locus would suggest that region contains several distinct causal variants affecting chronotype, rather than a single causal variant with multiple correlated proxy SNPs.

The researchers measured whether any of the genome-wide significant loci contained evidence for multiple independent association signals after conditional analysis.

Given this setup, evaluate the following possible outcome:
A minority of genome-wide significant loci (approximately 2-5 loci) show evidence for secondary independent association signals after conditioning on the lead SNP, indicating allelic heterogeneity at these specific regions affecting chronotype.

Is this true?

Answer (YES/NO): NO